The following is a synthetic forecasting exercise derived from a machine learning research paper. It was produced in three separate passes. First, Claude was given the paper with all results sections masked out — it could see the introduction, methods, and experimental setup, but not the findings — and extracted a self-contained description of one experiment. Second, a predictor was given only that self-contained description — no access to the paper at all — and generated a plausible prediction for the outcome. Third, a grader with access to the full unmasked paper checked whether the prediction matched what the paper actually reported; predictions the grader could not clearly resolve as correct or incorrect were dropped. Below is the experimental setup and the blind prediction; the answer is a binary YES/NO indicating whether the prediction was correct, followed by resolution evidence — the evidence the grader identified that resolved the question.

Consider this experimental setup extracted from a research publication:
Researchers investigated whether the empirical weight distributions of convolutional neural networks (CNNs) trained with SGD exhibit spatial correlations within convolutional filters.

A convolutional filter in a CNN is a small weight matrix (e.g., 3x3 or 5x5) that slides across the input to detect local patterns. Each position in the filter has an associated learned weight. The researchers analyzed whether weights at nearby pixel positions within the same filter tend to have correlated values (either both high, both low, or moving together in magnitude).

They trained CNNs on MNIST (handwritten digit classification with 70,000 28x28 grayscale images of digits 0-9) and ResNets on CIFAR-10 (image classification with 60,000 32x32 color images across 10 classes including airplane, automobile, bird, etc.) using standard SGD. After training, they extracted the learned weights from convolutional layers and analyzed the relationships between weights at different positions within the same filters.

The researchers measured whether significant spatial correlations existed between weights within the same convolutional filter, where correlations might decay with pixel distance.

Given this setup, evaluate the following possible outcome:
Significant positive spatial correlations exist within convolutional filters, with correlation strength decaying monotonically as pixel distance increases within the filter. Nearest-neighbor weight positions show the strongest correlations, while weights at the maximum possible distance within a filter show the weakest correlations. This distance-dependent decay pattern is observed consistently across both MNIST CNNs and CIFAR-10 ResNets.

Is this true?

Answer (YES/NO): NO